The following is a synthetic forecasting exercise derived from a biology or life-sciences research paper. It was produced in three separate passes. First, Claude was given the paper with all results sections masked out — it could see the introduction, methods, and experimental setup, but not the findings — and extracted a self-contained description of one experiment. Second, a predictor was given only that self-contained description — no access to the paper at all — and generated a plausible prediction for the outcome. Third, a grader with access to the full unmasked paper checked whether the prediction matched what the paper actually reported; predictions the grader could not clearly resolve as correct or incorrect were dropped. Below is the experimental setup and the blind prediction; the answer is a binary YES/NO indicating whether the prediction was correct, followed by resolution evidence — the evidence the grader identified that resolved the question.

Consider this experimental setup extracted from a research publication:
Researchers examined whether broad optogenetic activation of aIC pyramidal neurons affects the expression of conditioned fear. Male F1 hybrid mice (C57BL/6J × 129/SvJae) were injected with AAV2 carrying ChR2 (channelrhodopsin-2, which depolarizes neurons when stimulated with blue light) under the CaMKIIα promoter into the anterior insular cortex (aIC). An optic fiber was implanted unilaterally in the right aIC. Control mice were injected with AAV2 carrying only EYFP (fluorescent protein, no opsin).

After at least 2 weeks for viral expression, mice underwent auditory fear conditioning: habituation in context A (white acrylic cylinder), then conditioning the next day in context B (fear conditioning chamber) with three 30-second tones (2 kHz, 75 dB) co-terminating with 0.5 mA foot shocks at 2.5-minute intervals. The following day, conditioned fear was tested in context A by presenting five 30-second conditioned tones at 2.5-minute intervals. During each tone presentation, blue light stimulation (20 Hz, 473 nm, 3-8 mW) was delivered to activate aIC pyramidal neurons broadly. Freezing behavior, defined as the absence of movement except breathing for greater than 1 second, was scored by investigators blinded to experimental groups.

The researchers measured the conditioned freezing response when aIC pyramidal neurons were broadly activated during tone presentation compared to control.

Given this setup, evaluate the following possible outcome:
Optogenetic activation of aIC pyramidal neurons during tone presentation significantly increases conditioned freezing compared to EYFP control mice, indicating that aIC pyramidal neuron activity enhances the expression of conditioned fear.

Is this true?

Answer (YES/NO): NO